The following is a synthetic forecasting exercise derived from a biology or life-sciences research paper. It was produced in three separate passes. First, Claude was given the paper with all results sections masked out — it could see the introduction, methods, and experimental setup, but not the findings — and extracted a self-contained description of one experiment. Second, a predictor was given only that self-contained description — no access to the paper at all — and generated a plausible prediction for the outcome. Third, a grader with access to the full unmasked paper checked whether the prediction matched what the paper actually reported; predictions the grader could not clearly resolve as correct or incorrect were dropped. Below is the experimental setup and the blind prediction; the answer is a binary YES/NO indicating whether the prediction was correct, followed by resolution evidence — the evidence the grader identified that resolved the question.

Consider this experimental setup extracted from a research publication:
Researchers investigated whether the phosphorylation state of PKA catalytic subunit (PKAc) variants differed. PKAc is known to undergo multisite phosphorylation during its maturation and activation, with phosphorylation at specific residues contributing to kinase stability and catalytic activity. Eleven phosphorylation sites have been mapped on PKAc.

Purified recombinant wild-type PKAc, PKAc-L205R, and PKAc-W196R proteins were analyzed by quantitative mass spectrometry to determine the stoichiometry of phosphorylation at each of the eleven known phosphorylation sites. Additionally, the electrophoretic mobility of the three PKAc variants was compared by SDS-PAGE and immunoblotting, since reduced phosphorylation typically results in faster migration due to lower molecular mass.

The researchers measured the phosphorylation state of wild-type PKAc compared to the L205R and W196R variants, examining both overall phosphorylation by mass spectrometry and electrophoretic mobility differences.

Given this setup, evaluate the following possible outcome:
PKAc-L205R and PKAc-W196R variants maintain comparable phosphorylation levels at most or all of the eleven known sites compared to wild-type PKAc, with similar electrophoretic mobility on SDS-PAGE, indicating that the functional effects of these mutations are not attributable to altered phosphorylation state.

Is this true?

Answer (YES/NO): NO